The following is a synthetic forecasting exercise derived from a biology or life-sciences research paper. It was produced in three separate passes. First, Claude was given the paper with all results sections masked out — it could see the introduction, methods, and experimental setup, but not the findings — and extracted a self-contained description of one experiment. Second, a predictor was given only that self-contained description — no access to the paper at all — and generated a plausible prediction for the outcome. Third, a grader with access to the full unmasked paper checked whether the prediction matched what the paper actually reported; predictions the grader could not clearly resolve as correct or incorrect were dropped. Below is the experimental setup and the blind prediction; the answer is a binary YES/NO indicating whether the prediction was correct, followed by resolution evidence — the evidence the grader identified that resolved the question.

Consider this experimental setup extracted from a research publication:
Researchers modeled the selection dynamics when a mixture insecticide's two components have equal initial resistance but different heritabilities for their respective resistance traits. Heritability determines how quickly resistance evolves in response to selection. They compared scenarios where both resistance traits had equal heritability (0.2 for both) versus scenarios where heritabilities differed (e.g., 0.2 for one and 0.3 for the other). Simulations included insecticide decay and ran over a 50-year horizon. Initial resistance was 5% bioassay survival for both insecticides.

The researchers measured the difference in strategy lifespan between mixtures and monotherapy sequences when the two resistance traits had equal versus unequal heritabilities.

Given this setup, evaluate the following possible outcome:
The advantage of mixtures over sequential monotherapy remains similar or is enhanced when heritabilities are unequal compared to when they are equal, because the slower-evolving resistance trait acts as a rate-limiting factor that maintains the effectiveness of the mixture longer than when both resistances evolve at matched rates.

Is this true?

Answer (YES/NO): NO